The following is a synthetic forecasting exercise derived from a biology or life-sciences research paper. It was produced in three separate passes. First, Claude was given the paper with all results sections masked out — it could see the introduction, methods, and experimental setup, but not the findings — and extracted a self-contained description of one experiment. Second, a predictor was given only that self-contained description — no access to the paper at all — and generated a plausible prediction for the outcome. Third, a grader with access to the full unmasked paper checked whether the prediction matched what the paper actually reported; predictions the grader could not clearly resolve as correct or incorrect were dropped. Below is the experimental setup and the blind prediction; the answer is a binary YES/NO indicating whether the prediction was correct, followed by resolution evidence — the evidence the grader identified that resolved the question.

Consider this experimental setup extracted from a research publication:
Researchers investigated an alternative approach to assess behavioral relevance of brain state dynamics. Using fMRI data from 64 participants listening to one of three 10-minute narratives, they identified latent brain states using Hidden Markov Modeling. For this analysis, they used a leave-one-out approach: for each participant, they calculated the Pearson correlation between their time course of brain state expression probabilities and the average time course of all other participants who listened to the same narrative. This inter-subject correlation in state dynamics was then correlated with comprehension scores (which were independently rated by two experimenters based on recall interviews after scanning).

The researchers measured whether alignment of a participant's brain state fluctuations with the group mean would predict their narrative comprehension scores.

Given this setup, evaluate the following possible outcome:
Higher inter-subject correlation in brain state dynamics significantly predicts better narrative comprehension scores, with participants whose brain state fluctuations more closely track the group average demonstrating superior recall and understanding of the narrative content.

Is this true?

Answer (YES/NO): YES